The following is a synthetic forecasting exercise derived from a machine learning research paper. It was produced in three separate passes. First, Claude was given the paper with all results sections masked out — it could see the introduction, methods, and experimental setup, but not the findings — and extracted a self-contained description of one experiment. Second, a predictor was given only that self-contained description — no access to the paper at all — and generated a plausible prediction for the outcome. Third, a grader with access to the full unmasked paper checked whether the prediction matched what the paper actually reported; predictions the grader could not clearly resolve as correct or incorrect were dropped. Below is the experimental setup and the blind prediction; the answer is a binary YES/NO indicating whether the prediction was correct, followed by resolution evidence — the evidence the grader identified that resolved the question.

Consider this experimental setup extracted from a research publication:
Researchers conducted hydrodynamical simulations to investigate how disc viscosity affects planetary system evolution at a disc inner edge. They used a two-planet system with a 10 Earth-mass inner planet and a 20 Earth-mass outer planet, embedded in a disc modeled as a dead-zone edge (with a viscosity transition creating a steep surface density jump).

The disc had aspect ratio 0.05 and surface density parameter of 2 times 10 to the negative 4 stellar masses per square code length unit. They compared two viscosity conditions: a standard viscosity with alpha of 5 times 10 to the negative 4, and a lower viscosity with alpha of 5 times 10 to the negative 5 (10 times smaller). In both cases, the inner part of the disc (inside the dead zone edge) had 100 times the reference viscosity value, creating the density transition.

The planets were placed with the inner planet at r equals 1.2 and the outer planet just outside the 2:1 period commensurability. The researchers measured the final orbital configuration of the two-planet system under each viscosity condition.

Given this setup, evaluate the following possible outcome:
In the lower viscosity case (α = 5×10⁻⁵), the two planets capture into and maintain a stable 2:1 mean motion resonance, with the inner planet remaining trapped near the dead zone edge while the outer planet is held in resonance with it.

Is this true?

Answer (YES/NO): NO